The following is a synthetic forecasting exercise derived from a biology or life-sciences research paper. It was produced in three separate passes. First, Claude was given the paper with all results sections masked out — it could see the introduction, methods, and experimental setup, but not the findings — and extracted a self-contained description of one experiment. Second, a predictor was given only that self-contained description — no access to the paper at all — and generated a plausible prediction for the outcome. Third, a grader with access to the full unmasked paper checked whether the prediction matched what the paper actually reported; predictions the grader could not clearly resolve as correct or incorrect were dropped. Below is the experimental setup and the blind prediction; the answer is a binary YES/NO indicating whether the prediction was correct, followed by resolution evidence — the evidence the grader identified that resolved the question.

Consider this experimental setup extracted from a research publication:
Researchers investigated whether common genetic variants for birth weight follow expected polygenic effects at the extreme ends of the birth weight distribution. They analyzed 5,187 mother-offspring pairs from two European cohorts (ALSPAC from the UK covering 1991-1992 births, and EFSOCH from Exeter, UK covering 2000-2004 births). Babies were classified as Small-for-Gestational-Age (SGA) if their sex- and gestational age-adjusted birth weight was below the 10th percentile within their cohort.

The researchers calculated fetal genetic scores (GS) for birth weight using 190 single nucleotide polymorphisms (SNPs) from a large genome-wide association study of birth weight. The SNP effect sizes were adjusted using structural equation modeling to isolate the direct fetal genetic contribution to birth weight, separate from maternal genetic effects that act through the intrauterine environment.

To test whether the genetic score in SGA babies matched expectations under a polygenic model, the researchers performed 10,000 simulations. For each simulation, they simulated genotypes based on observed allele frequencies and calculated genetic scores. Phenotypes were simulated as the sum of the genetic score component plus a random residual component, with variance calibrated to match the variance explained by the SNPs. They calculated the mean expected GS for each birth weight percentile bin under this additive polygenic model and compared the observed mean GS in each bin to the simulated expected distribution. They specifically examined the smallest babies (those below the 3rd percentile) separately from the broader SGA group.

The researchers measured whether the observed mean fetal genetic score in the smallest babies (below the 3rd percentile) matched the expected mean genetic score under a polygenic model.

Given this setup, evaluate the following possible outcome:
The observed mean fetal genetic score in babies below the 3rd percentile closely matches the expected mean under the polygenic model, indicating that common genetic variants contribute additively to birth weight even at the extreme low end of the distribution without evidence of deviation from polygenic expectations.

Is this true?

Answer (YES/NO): NO